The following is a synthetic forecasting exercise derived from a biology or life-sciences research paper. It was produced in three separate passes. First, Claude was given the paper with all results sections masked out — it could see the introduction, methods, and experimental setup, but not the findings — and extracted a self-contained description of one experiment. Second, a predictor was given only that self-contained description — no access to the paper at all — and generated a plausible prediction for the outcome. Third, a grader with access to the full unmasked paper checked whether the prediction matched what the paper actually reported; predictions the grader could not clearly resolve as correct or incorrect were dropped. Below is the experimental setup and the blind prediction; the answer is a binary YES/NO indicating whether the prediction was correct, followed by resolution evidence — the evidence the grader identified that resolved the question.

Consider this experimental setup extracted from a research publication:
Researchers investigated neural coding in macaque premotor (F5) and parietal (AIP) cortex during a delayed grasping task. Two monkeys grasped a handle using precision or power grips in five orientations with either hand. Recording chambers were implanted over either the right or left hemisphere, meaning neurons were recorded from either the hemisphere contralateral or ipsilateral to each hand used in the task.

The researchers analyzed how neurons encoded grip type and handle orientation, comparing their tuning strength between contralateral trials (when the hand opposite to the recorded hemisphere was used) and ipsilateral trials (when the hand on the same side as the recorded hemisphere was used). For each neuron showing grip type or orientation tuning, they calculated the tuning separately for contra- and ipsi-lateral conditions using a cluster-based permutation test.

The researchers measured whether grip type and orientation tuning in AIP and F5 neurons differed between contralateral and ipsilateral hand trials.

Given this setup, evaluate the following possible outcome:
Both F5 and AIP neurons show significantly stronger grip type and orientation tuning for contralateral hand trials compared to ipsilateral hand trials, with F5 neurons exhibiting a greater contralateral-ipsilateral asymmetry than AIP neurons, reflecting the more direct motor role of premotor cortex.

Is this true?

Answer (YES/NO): NO